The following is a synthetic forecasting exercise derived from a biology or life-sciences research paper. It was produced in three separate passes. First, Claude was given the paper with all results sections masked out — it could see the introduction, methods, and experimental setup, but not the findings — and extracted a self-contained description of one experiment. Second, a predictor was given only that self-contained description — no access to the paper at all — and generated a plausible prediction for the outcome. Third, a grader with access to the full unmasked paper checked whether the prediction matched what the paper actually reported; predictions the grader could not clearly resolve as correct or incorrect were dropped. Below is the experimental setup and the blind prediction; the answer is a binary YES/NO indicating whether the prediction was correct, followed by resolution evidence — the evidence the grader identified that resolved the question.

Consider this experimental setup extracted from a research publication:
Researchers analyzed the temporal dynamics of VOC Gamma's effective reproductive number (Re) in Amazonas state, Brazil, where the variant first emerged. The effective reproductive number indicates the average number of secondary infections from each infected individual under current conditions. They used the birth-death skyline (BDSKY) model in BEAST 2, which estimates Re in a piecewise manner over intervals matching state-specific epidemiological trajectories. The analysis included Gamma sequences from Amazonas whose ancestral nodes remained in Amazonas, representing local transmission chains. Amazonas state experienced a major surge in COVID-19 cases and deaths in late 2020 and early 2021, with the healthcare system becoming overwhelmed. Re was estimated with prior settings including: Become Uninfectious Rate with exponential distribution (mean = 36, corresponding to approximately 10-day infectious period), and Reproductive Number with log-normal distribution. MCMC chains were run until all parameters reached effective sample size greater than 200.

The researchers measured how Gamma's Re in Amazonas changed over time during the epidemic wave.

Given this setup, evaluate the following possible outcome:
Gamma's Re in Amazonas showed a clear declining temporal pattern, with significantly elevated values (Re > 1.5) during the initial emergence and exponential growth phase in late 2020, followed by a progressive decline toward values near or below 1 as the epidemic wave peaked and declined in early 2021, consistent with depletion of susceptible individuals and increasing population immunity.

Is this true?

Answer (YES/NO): YES